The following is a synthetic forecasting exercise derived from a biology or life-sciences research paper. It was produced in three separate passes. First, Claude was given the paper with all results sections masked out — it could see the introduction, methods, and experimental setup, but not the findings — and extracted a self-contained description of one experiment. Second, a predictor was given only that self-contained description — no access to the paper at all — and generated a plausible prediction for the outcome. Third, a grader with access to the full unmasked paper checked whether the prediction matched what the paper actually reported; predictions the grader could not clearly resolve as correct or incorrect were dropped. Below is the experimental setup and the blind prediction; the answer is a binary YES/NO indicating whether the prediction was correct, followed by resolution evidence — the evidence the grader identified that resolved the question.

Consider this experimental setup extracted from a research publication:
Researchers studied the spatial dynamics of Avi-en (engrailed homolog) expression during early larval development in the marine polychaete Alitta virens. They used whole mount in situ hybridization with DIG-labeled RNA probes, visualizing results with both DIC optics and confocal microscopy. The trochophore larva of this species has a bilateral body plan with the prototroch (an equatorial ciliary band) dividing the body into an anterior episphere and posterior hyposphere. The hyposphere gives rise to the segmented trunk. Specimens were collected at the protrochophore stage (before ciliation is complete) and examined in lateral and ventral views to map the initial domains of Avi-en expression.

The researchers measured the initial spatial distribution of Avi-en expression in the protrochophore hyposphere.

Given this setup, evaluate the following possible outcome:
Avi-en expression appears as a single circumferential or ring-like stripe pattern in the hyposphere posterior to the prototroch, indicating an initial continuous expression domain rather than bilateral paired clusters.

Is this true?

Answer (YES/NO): NO